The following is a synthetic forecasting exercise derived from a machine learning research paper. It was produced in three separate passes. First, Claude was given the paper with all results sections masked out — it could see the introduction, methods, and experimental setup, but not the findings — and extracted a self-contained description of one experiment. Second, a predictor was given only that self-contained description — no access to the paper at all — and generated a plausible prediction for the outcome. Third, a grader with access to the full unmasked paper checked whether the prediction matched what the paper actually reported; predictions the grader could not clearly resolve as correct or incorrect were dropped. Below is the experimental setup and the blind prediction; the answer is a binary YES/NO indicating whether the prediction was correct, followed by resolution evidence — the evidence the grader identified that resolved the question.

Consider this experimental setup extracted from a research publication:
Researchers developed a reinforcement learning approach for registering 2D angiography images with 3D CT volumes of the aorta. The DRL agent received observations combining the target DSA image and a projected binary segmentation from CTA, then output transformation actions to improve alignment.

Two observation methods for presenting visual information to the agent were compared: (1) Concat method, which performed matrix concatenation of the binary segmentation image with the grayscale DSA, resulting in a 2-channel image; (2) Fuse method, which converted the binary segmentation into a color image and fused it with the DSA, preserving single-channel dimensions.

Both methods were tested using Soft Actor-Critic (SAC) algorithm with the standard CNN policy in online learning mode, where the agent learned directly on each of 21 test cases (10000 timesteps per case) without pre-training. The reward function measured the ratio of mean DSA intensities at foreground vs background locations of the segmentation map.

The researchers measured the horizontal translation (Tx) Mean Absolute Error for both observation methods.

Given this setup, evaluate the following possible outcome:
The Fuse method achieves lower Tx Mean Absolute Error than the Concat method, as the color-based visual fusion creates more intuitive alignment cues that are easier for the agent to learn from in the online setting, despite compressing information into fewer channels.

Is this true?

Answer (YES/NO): YES